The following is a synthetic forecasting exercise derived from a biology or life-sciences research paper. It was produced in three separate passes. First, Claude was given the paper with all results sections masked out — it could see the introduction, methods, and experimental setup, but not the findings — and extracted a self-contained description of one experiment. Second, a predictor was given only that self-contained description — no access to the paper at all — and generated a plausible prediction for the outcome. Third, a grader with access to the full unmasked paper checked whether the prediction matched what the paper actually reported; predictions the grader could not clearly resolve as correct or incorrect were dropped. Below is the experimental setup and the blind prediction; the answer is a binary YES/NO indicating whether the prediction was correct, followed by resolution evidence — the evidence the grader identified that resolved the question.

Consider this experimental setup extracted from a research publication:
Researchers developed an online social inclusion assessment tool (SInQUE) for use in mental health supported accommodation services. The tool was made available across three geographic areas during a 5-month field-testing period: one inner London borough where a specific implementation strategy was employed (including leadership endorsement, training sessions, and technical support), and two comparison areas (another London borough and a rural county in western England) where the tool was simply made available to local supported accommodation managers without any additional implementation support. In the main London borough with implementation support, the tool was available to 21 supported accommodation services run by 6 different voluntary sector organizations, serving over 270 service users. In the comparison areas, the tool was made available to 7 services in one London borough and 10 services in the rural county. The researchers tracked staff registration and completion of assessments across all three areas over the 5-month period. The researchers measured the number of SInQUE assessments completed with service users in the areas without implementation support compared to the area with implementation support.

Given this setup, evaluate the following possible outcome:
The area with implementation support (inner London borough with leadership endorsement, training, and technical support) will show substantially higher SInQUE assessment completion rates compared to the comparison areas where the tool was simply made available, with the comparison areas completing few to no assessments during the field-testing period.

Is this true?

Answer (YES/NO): YES